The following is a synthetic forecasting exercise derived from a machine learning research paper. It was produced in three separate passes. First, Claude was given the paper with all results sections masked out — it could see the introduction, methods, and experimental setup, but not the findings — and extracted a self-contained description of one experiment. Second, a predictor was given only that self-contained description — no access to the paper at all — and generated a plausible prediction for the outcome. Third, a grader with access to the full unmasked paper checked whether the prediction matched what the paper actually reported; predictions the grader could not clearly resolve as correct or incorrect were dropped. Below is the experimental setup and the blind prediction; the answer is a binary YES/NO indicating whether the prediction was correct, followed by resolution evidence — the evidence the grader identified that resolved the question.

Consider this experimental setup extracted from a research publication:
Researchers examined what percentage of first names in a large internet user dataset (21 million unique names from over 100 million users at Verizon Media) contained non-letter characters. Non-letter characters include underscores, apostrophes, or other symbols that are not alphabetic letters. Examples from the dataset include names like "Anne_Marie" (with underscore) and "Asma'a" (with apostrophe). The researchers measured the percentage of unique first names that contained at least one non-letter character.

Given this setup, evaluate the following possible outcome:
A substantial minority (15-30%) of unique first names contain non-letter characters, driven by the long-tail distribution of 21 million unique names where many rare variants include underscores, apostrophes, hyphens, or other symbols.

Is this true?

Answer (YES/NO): NO